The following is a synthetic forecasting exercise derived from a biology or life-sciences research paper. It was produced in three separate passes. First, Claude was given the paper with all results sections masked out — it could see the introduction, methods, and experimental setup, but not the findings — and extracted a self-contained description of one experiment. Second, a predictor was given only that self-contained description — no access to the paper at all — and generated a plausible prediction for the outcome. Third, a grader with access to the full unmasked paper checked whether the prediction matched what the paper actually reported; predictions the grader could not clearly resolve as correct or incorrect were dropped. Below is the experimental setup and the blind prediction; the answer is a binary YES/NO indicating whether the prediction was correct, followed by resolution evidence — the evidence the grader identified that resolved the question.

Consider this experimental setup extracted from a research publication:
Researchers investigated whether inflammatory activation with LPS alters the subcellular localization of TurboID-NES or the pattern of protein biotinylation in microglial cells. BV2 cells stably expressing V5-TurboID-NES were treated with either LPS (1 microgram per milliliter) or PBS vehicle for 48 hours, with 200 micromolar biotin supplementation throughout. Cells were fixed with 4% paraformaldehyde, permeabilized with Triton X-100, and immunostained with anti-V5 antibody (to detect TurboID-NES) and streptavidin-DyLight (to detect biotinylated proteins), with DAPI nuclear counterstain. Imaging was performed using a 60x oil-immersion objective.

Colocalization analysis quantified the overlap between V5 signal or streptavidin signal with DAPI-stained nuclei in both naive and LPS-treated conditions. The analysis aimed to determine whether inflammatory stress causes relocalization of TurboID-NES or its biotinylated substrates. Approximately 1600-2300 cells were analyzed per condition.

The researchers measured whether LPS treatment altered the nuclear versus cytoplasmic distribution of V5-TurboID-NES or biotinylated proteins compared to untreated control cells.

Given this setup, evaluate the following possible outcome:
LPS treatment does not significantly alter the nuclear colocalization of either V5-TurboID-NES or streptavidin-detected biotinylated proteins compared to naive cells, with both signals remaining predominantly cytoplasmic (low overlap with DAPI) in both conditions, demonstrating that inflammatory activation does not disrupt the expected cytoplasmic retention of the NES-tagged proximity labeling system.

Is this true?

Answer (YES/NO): NO